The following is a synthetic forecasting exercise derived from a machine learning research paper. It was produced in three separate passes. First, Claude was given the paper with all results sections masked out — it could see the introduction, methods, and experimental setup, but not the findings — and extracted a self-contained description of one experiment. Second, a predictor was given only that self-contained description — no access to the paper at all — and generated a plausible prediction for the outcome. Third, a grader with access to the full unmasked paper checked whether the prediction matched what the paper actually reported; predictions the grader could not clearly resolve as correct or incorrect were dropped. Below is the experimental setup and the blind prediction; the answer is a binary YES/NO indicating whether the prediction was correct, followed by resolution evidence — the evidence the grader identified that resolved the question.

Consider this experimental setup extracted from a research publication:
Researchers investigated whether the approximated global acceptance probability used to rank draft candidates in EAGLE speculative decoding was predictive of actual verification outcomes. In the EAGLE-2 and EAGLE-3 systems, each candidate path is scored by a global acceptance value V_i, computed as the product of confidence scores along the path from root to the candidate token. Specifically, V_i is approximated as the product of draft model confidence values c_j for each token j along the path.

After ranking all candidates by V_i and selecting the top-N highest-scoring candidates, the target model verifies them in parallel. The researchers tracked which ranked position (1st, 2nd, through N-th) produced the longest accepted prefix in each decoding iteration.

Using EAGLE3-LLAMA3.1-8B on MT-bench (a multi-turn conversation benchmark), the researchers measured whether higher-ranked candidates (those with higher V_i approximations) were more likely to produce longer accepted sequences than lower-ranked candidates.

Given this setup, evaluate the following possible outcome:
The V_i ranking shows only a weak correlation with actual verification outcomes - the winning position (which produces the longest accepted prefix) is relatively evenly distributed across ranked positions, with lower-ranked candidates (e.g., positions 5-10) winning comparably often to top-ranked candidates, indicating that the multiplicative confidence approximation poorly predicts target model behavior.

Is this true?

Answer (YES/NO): NO